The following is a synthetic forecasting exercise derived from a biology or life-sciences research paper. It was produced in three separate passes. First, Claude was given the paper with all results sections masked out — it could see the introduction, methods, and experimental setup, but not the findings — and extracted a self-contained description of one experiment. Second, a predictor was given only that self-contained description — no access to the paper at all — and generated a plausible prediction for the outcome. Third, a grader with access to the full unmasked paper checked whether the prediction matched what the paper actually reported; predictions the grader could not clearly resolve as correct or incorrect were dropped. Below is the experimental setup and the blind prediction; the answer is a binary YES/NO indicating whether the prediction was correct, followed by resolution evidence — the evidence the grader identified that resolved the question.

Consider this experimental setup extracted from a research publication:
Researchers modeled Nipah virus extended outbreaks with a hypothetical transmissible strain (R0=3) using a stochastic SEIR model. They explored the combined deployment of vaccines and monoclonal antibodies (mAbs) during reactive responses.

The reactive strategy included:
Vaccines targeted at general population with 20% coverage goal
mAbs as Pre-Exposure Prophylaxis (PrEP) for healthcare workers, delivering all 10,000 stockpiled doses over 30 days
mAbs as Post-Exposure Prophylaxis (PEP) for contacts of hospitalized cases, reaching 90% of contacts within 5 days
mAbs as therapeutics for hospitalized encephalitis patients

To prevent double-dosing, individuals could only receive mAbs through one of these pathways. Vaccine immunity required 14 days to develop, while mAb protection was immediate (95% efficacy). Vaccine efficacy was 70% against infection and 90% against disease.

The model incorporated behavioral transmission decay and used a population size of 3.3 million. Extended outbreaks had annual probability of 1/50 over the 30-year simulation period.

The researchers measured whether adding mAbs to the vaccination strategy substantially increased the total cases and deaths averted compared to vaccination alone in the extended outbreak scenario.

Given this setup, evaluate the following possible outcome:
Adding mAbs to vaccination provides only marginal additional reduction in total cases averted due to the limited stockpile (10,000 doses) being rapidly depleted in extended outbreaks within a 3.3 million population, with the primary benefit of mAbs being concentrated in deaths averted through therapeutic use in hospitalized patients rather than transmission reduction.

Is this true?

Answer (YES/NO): YES